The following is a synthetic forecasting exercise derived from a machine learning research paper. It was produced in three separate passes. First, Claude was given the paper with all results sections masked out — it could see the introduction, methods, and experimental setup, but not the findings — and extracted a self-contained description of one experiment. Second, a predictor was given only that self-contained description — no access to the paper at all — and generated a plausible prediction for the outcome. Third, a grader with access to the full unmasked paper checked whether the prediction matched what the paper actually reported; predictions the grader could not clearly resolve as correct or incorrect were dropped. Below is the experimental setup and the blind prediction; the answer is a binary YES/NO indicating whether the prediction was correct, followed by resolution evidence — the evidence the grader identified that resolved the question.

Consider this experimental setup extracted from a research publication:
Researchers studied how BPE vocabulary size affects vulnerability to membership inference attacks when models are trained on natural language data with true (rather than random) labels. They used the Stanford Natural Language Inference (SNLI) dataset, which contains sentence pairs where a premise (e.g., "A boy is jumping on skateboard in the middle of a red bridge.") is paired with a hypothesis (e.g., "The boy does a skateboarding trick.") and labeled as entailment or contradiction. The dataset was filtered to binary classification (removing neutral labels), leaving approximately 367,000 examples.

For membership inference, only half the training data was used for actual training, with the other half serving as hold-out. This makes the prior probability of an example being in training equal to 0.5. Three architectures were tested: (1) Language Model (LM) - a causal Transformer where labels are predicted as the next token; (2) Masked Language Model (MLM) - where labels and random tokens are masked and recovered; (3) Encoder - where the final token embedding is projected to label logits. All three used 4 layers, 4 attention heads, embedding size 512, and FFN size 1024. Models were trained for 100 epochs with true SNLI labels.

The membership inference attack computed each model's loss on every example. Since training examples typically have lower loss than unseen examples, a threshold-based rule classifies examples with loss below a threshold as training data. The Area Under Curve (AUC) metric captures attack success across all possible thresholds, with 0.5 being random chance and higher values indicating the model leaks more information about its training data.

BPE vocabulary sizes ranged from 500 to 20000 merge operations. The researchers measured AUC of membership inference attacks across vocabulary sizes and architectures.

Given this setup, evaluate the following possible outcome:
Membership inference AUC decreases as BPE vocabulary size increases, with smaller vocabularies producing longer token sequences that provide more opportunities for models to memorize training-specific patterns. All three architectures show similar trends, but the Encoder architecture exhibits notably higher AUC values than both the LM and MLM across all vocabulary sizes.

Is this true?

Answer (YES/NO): NO